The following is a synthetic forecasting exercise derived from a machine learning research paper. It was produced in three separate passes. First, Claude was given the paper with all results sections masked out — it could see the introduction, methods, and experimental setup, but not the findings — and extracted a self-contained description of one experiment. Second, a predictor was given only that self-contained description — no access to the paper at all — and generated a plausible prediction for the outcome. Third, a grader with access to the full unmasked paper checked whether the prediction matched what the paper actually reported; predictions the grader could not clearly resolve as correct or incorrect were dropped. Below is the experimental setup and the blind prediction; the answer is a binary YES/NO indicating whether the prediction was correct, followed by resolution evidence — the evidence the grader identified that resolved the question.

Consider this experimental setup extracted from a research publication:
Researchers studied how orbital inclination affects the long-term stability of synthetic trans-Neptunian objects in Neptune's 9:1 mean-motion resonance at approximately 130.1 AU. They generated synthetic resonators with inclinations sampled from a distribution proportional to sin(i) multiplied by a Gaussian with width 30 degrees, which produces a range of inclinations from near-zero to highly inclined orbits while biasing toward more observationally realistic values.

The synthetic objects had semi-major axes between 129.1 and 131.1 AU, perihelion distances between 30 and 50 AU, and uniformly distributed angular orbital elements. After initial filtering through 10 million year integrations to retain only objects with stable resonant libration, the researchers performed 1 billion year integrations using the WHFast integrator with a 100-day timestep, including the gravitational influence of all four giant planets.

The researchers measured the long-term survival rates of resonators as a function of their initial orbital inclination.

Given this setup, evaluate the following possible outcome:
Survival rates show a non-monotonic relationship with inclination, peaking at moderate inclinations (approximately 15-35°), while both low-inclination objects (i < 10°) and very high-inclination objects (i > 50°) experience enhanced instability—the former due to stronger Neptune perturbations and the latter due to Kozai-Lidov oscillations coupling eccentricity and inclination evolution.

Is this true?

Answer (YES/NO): NO